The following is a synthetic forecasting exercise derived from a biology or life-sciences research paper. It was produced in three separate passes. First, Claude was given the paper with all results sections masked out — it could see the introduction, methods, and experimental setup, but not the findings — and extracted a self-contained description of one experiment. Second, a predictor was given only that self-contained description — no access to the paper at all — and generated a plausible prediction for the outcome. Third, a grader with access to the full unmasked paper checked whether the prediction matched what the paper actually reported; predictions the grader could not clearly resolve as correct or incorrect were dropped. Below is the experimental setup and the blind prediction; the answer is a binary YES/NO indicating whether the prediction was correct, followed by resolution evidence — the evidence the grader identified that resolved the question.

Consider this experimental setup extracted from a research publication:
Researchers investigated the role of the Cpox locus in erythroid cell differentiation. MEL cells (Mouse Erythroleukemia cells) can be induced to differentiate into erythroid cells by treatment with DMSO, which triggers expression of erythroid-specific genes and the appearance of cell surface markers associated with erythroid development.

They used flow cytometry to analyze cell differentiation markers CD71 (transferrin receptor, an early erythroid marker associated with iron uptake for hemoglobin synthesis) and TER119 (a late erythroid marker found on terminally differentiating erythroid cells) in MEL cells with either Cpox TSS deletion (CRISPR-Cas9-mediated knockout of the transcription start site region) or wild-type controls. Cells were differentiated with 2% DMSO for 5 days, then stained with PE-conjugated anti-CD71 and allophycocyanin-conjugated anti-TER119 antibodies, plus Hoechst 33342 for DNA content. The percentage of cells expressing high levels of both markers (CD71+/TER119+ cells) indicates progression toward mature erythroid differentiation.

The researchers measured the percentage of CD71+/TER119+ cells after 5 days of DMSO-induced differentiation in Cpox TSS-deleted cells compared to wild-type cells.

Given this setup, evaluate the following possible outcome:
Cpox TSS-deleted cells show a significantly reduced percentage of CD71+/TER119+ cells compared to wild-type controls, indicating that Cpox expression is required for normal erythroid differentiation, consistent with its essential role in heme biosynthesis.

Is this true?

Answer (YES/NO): NO